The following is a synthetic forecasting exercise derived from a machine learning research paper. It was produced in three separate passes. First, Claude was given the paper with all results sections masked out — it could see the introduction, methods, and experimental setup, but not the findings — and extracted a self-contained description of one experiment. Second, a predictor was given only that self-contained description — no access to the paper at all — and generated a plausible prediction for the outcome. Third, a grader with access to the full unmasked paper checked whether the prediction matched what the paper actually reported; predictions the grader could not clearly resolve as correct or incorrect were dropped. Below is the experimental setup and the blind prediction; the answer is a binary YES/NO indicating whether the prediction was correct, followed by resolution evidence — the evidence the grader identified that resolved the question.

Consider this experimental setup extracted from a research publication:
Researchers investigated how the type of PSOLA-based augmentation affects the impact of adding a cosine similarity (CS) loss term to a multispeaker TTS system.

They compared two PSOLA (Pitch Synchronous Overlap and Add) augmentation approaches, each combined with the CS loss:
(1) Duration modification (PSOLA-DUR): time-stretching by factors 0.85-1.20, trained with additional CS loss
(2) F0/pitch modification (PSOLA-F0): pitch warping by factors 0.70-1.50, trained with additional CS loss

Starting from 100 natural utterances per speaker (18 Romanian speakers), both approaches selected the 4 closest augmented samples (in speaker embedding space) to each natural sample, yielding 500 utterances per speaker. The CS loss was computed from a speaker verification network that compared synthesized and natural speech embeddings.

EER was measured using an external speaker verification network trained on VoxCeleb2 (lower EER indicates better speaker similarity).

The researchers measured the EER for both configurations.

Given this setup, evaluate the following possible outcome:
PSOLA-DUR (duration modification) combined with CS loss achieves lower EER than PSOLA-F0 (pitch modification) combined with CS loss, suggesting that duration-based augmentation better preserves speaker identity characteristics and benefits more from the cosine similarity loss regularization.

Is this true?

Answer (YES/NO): YES